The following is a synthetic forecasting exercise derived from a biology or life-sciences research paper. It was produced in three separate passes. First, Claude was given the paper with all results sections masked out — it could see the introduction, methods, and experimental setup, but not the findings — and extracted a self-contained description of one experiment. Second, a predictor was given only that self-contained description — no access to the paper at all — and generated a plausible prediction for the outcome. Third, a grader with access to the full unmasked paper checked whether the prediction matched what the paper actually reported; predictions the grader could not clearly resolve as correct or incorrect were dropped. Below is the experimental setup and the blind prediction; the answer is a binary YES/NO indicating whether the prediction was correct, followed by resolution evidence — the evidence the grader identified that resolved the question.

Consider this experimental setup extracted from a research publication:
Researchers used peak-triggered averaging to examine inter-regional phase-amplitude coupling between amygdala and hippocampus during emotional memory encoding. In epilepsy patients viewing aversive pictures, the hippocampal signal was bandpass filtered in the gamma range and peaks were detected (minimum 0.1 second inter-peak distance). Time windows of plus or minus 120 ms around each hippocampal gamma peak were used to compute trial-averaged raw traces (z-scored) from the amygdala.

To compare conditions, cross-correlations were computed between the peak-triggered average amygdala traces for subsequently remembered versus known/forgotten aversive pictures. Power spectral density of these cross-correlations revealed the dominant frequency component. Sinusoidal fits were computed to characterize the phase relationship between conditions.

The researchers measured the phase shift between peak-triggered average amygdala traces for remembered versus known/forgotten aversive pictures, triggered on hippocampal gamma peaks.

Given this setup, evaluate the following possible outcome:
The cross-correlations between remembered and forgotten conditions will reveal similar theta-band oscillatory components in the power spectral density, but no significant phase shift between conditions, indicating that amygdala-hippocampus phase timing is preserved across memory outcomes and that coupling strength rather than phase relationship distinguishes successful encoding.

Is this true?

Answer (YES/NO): NO